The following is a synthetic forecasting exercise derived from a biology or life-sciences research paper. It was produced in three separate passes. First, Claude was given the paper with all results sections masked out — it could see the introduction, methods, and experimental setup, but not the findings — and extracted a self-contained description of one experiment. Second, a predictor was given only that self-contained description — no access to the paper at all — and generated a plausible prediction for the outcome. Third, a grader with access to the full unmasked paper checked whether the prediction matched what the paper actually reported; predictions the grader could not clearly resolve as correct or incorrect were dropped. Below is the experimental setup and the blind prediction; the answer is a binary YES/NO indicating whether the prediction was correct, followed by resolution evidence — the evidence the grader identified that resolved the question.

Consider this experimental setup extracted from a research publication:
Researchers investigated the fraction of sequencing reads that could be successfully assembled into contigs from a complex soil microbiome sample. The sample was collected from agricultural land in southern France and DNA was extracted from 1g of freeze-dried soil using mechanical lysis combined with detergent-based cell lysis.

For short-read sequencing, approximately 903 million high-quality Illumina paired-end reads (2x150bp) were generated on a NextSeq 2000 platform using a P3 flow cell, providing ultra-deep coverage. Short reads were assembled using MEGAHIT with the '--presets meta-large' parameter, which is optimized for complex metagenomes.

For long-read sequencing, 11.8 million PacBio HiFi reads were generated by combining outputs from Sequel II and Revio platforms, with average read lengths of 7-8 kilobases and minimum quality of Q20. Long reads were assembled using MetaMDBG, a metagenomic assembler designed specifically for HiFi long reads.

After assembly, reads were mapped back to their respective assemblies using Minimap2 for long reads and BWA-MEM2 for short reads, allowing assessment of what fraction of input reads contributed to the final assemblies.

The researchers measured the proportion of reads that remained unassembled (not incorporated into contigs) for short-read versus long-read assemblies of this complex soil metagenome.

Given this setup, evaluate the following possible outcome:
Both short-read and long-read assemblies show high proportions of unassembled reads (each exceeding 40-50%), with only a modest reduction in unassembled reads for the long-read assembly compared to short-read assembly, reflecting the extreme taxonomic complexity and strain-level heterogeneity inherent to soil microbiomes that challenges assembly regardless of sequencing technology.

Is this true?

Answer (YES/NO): NO